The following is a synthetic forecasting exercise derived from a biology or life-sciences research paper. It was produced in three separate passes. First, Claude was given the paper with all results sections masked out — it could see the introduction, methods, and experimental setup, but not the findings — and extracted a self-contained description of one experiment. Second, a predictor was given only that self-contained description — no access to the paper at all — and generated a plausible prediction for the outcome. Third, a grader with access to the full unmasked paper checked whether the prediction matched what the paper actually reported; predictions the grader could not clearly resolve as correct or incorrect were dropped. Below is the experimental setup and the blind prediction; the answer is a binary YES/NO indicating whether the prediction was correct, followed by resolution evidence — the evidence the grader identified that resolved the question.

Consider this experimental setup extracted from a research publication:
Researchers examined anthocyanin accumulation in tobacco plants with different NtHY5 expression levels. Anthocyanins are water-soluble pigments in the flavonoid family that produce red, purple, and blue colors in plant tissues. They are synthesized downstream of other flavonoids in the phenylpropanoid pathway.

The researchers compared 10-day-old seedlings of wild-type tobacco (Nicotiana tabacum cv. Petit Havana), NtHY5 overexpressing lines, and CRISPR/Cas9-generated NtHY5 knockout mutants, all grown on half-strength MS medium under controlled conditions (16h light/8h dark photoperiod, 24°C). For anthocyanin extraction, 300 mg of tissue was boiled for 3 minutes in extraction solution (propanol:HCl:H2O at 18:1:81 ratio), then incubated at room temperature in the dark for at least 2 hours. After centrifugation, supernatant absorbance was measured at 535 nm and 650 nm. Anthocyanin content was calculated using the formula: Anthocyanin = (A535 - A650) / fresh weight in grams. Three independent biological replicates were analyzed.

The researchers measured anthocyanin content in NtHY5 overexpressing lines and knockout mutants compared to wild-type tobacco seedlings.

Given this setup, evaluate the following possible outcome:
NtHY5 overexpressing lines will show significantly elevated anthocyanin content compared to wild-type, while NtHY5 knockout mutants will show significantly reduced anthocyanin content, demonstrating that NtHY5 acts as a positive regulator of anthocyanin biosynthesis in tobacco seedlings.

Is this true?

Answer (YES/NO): NO